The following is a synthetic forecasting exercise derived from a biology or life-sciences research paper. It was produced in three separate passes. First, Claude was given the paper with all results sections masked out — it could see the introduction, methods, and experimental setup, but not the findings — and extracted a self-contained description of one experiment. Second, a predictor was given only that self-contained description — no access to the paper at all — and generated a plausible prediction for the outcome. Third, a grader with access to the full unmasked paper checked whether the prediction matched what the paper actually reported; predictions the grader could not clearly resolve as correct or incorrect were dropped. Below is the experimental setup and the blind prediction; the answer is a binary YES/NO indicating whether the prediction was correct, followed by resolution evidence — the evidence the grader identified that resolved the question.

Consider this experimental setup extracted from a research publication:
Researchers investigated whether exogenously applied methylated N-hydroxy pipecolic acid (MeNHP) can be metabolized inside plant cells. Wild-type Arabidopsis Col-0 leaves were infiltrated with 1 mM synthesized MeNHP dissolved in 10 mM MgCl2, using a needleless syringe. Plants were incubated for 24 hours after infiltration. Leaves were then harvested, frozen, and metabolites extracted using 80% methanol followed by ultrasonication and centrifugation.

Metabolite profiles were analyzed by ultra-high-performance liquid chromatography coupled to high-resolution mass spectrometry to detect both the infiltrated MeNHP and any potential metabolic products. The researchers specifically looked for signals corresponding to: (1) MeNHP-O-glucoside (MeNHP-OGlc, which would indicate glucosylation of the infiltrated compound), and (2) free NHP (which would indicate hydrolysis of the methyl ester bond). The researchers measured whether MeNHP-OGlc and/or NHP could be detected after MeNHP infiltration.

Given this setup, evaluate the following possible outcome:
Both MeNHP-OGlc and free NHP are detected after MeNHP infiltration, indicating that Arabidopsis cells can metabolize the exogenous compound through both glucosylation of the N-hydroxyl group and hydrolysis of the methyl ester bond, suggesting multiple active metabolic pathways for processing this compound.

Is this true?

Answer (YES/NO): YES